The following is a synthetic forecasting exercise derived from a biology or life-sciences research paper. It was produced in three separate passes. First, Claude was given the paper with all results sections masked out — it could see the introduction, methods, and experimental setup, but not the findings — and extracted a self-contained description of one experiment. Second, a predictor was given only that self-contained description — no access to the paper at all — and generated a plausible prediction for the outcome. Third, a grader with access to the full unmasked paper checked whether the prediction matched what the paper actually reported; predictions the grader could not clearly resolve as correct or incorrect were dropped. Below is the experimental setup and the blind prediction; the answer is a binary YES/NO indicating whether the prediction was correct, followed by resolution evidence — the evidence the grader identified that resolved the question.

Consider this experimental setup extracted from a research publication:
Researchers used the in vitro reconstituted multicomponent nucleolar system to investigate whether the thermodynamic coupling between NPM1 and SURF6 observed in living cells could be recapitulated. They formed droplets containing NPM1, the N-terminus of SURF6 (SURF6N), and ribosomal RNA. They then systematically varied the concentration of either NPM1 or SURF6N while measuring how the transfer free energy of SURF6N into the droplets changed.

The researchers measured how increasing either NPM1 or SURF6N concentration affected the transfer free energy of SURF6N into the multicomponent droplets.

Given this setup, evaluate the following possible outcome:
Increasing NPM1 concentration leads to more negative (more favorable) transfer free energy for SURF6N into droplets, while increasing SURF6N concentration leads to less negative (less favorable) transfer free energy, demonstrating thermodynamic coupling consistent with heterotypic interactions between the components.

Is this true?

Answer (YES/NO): NO